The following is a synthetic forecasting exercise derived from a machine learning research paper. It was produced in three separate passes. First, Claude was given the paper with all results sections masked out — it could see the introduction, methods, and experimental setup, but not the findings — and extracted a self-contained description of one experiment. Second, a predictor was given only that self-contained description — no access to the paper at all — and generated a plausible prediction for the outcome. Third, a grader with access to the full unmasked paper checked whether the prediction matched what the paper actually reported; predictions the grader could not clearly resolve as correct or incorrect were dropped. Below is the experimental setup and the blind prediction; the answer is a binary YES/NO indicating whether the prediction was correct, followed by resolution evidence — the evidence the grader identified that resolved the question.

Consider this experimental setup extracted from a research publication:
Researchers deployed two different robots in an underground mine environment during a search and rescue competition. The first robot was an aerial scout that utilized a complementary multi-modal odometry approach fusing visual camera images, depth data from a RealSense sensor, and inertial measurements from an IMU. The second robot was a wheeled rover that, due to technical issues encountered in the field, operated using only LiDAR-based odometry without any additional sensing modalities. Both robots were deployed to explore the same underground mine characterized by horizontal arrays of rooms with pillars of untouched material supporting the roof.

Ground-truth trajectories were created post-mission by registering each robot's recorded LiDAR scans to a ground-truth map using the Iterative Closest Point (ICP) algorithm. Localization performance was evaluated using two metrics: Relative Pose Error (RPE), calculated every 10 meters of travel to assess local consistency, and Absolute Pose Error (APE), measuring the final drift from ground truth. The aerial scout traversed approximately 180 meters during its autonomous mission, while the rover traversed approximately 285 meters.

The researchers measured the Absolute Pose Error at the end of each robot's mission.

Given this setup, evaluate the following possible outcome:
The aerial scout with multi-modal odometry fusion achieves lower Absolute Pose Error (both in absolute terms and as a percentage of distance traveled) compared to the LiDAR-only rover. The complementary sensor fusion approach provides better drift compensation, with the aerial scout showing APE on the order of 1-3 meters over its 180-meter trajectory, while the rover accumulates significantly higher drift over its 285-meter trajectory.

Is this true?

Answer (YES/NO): NO